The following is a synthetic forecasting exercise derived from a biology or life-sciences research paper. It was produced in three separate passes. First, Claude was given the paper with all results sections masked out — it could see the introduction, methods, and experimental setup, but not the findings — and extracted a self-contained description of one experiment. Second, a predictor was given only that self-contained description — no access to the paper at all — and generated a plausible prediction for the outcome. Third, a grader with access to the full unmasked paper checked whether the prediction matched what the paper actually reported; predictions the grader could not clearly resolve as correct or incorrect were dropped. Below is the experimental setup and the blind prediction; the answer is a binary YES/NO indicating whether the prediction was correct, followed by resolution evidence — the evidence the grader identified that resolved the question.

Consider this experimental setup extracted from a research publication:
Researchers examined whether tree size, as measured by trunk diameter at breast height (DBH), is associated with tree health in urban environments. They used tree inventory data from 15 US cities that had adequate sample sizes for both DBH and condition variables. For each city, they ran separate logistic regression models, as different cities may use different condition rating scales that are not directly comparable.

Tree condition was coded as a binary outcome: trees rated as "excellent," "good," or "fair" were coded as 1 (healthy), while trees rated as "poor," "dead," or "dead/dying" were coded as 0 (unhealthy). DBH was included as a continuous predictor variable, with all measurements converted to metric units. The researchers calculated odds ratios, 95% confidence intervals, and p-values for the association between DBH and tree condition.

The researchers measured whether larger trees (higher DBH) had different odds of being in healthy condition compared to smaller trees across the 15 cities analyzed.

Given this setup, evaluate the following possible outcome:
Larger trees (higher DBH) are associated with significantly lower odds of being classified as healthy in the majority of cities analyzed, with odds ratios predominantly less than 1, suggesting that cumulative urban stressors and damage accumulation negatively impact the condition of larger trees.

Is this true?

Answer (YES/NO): YES